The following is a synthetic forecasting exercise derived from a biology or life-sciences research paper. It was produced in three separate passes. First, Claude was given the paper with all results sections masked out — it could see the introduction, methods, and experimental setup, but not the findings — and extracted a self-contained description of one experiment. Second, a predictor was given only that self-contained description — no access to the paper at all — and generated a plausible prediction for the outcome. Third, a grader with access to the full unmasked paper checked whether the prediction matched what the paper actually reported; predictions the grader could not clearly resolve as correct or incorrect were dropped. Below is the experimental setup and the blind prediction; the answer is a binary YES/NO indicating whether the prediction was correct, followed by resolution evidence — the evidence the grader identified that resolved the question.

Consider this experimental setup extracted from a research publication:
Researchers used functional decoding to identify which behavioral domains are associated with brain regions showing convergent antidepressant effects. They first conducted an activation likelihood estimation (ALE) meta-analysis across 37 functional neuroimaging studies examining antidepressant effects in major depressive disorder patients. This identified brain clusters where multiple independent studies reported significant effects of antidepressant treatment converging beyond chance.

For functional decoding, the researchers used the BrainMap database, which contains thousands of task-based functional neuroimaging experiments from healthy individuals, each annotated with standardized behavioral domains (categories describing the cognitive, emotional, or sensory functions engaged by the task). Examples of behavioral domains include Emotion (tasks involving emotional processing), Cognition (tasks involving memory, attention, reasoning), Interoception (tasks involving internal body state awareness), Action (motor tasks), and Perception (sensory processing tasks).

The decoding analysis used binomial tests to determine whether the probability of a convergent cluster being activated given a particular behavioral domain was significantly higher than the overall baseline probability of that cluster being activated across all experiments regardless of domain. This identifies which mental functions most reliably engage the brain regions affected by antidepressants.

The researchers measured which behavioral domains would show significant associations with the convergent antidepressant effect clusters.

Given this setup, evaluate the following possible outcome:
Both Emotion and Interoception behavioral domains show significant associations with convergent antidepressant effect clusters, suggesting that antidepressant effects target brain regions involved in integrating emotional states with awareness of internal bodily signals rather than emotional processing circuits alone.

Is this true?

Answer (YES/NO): NO